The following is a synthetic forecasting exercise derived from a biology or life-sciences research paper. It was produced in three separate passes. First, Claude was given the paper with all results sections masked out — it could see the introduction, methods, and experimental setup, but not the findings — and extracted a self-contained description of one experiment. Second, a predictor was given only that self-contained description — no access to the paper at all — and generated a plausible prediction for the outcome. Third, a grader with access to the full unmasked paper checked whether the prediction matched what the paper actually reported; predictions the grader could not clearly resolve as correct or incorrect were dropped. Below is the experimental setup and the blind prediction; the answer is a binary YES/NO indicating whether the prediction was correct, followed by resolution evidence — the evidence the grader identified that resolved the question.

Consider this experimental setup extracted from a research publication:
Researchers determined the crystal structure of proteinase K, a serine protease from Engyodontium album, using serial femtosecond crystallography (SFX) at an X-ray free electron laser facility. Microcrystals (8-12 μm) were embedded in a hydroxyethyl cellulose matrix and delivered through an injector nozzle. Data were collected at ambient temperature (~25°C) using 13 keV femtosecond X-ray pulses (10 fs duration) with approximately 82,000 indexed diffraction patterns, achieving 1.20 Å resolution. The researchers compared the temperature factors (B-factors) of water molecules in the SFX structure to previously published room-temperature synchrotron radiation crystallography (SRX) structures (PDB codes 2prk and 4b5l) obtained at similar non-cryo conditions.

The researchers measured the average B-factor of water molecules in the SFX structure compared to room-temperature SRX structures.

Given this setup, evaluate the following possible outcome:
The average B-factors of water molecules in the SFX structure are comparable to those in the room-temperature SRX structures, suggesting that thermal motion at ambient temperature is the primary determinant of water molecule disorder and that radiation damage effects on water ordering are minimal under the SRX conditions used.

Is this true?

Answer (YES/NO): NO